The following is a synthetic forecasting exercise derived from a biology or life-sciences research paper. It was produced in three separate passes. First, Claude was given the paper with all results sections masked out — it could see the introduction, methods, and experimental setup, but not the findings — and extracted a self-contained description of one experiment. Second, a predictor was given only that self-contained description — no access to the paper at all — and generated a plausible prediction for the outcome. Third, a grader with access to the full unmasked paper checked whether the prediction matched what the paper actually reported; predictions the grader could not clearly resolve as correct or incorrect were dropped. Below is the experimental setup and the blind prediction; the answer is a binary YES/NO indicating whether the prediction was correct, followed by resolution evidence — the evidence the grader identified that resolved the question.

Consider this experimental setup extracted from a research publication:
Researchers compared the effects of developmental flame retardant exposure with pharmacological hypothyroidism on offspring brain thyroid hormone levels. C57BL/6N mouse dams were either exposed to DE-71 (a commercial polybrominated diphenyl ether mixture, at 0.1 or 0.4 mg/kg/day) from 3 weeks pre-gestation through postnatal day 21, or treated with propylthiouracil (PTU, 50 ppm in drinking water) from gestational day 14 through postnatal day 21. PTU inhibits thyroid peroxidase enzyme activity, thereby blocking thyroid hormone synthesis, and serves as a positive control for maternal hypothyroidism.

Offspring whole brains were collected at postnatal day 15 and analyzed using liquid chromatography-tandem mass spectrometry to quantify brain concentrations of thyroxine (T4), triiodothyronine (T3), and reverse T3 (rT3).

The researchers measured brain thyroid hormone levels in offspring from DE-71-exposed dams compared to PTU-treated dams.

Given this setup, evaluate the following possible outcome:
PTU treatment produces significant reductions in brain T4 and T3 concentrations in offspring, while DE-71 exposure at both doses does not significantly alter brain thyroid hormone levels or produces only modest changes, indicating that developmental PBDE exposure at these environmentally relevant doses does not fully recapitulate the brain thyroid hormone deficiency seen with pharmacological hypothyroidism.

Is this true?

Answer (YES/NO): NO